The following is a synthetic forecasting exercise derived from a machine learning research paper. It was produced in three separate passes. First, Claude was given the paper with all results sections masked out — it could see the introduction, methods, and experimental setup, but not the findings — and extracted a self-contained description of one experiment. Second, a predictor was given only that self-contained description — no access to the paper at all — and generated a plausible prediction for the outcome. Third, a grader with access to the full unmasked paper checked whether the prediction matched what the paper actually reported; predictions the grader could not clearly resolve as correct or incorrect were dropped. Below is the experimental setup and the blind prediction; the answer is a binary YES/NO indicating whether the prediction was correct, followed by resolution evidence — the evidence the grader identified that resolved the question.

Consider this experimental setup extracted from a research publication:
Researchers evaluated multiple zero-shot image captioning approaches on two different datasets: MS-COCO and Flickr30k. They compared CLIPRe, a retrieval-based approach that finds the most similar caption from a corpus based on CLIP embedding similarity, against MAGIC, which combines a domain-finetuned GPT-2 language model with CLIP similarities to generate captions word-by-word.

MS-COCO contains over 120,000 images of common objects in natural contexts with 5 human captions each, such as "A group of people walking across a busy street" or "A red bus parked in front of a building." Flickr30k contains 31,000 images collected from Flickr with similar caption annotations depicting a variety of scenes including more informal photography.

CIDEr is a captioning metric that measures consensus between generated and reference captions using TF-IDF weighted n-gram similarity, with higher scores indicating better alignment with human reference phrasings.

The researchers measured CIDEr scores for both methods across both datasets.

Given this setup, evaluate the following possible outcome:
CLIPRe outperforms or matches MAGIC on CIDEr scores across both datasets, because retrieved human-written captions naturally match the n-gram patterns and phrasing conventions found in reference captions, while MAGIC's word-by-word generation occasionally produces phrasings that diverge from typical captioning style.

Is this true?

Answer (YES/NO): NO